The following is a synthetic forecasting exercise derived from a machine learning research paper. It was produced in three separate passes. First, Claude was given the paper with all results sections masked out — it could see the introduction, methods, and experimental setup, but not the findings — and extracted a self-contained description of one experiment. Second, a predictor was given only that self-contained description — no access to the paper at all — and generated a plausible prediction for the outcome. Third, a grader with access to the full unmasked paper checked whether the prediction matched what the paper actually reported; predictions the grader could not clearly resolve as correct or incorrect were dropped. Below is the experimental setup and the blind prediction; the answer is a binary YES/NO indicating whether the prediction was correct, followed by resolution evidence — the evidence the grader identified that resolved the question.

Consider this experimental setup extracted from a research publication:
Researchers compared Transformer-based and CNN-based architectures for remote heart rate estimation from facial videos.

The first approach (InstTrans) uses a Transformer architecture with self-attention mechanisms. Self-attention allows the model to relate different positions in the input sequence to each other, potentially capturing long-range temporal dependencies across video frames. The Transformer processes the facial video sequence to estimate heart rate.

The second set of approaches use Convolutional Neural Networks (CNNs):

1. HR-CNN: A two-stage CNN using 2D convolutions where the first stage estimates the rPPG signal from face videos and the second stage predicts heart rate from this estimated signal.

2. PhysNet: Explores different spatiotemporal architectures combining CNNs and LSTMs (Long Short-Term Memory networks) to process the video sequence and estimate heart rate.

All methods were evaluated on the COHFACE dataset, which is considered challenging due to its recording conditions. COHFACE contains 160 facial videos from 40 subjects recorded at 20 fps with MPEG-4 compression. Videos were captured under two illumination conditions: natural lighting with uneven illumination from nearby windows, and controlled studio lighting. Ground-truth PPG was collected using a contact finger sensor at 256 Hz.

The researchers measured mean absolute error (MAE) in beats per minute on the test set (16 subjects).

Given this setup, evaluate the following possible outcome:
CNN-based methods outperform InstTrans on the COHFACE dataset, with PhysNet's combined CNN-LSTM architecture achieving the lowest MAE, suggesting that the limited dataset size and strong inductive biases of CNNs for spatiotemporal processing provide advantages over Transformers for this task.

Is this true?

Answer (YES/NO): NO